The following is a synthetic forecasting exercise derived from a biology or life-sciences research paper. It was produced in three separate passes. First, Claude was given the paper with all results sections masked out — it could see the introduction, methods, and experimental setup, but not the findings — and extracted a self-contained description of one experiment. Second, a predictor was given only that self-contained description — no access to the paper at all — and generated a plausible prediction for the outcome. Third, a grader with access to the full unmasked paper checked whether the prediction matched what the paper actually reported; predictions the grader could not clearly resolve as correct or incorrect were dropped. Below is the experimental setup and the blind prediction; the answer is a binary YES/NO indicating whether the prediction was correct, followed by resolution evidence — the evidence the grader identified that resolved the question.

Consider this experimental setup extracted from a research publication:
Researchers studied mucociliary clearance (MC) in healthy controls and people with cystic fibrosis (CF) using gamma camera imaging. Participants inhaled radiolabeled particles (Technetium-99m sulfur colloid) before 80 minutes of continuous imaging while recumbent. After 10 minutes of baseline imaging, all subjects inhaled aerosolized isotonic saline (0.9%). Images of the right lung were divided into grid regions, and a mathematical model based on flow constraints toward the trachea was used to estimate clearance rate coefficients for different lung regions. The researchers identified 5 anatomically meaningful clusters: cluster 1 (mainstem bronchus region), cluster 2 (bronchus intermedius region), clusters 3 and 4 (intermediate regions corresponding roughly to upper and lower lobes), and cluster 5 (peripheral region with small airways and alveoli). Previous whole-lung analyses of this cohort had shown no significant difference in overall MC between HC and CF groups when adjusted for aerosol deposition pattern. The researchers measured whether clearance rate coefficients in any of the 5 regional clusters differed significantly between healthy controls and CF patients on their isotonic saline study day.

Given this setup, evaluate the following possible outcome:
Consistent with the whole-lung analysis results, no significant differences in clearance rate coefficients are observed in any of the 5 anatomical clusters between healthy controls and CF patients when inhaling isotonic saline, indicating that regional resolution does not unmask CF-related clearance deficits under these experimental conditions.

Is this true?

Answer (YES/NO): NO